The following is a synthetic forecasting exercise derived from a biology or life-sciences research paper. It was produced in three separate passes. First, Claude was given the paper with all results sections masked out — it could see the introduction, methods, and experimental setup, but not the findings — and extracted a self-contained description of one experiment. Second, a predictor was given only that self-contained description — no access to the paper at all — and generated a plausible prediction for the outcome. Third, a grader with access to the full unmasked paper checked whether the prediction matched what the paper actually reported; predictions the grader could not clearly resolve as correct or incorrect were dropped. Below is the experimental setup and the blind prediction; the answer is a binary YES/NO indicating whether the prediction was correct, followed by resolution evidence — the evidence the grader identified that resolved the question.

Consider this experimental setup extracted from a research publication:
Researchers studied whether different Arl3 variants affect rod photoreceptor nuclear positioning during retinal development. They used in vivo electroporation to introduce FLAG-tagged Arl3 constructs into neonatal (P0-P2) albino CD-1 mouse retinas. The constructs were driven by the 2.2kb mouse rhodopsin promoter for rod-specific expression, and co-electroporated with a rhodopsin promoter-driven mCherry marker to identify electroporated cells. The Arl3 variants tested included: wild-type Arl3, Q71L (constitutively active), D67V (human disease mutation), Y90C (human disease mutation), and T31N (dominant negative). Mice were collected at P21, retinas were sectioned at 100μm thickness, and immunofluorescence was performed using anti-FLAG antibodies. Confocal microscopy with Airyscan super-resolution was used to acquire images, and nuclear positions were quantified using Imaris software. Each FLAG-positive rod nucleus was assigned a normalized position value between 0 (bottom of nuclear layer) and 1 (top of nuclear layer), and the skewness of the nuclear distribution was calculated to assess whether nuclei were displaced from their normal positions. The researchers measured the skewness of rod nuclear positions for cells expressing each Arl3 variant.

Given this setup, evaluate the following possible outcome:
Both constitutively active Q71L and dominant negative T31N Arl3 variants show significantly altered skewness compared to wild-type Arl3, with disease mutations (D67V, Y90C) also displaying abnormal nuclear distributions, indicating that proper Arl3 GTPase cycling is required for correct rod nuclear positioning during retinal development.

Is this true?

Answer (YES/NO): NO